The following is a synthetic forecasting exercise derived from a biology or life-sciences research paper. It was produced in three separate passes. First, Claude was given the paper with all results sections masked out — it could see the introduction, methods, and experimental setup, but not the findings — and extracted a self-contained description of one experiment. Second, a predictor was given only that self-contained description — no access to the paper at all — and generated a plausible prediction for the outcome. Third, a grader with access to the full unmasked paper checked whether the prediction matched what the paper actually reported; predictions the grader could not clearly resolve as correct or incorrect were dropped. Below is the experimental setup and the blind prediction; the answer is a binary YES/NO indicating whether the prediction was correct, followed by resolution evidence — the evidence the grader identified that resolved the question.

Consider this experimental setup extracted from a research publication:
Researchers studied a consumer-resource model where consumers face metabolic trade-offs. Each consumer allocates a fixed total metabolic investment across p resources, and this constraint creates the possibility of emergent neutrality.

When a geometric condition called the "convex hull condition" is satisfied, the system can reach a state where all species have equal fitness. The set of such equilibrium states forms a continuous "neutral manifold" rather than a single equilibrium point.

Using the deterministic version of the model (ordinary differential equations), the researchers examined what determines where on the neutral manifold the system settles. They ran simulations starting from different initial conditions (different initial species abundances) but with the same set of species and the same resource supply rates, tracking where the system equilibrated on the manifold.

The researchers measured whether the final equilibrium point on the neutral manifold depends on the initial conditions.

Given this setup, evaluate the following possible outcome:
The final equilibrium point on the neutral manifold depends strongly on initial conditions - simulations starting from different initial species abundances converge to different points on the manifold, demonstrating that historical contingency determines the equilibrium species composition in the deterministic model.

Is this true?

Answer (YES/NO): YES